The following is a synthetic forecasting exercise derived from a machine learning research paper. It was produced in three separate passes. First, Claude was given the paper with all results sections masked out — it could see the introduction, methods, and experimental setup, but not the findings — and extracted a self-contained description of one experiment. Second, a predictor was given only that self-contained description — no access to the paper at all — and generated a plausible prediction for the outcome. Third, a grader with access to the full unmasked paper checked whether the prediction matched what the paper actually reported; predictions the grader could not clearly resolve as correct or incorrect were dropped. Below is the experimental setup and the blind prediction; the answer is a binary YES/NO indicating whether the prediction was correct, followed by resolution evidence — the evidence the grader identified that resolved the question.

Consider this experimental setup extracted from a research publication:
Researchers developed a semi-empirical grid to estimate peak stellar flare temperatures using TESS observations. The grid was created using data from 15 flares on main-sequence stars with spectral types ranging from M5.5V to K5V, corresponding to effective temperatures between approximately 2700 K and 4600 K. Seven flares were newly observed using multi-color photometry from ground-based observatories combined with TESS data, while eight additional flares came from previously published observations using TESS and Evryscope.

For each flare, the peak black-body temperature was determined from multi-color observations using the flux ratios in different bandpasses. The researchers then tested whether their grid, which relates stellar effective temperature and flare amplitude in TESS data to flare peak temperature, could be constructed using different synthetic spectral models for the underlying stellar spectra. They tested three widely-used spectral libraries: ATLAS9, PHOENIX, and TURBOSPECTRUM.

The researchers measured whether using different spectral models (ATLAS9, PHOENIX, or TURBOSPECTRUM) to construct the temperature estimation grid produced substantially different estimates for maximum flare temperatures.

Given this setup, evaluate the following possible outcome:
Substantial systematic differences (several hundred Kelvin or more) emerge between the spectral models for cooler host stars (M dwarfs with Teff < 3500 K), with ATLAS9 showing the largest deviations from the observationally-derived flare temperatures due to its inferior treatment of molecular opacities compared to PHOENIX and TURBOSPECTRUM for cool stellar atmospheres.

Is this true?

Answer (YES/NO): NO